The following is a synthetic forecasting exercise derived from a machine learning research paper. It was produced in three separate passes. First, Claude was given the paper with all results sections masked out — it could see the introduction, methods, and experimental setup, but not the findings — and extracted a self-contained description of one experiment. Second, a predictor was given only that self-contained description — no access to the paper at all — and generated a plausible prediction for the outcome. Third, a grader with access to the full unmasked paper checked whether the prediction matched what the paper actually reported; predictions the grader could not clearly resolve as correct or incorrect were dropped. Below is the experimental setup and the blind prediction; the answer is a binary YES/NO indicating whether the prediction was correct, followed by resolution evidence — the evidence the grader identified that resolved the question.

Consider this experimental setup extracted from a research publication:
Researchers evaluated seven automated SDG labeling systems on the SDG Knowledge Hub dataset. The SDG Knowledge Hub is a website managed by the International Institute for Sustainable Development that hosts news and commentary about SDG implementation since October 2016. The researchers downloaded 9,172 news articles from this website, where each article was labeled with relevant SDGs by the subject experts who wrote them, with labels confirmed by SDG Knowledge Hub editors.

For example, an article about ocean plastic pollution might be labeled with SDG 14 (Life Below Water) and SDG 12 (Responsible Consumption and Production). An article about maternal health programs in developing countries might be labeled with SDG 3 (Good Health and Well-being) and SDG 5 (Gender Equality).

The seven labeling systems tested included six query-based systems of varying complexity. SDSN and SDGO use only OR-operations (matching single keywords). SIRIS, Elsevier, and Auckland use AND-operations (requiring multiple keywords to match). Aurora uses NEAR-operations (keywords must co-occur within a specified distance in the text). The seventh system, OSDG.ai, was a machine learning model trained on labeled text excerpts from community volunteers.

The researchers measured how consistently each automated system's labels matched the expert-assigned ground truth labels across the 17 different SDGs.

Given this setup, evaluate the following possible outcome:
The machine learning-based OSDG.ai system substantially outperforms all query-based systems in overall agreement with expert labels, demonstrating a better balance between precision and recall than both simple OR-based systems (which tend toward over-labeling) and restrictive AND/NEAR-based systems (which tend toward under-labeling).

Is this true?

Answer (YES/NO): NO